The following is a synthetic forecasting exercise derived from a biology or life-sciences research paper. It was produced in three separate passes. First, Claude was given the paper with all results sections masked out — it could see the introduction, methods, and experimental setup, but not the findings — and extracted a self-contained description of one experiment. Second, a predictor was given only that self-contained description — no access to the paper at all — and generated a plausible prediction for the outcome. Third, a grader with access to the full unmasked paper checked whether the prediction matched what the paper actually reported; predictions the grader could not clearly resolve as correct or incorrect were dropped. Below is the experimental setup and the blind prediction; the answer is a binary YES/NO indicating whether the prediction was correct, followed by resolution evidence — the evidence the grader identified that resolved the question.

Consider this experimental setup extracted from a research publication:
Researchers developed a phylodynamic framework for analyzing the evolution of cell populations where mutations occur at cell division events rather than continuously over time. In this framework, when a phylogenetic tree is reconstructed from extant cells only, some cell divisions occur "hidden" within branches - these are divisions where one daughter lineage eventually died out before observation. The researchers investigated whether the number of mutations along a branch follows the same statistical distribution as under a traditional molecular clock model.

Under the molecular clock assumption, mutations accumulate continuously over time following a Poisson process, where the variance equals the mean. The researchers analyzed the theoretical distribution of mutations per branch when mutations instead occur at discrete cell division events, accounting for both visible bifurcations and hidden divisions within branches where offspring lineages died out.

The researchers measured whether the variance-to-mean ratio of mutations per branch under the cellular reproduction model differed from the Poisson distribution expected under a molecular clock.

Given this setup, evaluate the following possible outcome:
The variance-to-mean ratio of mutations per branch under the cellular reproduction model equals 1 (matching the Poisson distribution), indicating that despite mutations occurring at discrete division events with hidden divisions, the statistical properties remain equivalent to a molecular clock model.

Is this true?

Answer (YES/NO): NO